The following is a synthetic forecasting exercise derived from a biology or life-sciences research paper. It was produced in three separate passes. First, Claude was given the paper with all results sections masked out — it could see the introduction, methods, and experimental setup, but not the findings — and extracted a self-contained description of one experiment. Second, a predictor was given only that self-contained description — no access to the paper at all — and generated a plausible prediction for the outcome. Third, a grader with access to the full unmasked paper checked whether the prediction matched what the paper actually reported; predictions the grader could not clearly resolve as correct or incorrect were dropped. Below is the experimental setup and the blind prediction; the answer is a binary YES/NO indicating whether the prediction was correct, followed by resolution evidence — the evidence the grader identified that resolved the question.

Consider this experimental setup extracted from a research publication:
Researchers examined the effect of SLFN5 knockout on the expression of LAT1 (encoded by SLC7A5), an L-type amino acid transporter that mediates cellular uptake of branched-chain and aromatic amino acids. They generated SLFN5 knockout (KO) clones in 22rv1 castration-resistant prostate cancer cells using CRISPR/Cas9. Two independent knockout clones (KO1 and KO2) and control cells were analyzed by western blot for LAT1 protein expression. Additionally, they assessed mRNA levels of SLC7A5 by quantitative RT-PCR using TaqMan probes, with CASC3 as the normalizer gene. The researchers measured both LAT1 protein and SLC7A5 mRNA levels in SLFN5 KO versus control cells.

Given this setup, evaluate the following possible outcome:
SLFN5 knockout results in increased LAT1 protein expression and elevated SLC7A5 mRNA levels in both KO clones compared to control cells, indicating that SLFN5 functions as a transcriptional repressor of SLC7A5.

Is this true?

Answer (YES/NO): NO